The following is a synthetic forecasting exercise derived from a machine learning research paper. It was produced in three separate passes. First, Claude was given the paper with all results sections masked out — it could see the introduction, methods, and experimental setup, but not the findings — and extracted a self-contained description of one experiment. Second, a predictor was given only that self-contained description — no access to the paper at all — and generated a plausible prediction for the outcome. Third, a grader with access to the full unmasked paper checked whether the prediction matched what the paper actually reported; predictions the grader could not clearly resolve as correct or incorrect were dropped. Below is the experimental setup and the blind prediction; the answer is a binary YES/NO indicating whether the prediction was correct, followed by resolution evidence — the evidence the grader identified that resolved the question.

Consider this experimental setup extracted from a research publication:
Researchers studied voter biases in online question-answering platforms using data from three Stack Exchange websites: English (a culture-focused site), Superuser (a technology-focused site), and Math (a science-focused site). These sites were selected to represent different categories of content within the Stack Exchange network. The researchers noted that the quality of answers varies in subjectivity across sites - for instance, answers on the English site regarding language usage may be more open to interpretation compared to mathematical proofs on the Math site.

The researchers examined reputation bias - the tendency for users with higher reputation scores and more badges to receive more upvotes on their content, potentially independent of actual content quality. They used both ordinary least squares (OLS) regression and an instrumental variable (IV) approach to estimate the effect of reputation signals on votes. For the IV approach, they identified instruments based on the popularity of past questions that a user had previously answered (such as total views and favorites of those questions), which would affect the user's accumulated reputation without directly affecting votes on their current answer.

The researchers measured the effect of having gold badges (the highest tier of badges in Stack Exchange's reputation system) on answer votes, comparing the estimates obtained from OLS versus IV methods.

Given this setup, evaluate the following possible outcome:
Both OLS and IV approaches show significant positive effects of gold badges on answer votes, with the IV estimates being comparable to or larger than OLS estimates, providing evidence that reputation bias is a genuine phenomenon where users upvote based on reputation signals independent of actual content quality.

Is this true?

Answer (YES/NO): YES